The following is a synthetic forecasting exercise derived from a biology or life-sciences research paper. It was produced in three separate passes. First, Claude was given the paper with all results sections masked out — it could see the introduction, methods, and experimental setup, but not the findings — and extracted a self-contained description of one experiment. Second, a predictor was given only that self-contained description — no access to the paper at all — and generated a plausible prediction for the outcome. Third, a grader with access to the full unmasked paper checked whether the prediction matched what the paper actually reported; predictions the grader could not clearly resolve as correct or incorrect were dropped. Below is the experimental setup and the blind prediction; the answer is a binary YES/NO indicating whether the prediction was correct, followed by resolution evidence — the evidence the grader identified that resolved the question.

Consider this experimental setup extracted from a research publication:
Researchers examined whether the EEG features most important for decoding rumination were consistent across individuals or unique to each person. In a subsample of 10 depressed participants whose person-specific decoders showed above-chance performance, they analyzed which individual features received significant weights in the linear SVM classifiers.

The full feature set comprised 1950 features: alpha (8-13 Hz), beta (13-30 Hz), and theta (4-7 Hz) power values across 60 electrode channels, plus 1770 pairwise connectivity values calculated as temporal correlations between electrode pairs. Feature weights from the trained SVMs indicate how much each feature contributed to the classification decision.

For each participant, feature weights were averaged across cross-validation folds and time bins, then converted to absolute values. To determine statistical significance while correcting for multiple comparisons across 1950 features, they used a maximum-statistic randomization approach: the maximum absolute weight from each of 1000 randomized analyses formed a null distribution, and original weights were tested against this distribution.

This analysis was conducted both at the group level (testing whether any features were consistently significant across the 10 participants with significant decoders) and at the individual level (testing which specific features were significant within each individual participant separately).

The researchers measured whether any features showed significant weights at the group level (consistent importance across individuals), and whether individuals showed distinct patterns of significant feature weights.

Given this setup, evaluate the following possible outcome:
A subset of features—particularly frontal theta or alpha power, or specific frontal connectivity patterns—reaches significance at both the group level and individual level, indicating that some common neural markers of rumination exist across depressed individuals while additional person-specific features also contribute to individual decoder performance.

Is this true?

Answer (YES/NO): NO